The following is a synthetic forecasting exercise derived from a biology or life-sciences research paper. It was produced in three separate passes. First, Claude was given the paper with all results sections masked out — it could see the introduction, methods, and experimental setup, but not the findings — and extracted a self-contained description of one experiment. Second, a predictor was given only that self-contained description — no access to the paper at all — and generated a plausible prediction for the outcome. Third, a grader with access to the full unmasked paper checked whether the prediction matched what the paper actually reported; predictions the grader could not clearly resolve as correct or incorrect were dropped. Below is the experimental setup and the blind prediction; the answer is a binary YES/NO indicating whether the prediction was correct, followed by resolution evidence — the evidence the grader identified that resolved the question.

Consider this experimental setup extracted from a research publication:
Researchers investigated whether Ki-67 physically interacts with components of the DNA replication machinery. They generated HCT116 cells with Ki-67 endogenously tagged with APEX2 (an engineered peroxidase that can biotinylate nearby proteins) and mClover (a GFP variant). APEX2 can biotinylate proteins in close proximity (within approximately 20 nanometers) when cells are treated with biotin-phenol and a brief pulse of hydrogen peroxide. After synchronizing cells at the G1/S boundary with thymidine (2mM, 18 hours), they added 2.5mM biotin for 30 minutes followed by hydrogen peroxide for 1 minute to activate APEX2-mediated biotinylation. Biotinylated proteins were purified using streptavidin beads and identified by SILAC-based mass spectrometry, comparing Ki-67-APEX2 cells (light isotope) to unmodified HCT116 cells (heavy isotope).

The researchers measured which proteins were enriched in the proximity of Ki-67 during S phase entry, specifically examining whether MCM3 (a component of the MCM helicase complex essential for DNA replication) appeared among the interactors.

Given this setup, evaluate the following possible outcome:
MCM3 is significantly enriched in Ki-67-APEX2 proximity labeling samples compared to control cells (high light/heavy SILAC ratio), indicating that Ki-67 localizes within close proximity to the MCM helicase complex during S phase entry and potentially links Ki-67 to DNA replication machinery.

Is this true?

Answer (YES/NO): YES